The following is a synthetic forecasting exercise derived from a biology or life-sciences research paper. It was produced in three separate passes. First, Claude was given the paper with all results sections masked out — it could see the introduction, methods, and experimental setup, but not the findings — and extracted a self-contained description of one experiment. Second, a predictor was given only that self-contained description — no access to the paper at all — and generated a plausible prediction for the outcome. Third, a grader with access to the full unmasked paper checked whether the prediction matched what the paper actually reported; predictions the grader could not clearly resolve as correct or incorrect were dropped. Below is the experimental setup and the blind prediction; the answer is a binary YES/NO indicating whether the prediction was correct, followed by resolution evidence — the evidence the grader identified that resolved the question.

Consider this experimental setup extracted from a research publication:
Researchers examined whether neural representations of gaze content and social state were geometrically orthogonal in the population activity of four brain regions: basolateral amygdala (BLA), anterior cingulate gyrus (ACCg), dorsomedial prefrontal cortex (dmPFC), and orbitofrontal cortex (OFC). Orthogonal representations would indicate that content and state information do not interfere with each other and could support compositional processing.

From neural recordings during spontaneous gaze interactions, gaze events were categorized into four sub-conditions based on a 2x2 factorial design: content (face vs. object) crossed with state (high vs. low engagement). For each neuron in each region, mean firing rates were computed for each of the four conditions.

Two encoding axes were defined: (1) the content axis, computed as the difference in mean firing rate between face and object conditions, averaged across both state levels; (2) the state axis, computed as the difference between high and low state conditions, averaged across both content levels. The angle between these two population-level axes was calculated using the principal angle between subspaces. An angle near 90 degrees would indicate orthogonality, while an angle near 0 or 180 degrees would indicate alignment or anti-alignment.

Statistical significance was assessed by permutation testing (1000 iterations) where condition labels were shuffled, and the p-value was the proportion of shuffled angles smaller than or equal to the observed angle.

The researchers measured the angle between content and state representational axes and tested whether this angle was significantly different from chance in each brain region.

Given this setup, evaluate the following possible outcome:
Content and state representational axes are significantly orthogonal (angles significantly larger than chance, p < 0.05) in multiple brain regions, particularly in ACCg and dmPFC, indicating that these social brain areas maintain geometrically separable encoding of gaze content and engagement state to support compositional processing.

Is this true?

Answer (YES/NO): NO